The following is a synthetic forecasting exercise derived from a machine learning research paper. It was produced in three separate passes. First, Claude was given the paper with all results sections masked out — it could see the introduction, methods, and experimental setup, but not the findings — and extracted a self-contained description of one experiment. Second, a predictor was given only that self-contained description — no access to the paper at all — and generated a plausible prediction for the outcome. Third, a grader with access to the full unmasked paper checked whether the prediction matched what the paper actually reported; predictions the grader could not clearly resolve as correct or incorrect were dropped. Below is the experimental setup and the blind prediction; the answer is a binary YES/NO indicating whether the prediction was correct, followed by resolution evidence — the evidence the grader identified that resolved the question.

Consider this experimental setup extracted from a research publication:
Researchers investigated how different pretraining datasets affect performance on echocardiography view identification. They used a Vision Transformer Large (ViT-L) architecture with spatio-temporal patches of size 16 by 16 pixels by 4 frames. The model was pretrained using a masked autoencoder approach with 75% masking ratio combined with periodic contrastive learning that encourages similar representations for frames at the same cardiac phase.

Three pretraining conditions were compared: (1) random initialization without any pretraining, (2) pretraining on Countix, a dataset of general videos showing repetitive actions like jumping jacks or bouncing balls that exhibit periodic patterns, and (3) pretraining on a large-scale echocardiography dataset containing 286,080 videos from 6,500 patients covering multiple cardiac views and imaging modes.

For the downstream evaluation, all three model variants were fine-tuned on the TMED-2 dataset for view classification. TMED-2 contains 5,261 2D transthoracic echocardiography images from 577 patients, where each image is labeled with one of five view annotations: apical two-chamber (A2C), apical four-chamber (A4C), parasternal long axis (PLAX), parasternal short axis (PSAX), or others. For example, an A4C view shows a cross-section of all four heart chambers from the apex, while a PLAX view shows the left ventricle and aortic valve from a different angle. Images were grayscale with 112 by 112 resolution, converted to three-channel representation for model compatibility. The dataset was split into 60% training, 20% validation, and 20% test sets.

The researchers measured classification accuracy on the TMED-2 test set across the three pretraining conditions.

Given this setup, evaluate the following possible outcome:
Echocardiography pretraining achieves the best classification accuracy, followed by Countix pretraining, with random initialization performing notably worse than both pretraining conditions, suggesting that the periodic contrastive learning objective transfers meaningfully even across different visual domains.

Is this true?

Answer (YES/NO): YES